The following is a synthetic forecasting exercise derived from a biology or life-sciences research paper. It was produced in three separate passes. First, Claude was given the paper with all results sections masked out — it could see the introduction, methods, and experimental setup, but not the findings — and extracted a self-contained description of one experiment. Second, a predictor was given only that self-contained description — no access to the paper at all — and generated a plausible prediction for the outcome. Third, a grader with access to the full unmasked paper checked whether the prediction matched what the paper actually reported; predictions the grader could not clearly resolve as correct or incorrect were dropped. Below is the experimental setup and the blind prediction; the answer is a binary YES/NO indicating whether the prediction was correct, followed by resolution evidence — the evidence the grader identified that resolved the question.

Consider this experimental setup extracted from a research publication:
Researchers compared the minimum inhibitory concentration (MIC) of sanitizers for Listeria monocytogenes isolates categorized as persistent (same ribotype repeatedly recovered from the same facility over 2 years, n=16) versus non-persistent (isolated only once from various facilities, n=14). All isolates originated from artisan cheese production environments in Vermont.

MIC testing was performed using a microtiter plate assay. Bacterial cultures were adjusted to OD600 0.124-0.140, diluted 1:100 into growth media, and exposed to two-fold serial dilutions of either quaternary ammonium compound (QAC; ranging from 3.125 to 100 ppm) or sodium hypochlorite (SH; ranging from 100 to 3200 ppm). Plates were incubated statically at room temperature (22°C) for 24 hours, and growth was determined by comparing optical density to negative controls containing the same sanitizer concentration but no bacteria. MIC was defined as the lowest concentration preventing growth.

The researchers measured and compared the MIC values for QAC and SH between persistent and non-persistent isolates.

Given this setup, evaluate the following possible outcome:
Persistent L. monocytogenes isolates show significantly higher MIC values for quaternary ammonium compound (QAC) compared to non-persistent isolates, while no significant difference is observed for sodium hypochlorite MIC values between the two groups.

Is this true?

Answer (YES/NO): NO